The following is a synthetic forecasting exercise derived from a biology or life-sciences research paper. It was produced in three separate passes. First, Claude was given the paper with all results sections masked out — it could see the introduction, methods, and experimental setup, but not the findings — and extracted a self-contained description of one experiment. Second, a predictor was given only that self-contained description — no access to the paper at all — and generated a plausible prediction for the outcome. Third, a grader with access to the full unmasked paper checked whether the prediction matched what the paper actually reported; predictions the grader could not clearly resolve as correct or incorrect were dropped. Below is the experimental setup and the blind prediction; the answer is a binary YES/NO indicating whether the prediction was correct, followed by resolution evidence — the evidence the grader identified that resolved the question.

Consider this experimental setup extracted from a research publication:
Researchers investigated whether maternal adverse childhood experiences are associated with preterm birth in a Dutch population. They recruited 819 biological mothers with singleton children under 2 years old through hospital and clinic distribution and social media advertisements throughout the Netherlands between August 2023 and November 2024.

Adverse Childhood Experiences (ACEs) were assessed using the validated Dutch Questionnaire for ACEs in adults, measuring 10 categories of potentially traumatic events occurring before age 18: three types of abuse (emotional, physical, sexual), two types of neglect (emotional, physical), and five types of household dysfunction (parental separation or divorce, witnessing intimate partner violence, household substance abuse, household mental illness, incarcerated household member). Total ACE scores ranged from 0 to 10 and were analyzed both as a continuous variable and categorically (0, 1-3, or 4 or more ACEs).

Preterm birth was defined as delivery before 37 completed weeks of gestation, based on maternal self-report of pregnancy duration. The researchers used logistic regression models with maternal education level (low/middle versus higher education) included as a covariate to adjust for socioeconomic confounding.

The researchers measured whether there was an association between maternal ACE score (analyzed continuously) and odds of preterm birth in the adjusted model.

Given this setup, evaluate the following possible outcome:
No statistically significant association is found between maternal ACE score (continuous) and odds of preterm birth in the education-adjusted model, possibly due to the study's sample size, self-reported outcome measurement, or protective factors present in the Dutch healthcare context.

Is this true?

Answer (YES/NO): YES